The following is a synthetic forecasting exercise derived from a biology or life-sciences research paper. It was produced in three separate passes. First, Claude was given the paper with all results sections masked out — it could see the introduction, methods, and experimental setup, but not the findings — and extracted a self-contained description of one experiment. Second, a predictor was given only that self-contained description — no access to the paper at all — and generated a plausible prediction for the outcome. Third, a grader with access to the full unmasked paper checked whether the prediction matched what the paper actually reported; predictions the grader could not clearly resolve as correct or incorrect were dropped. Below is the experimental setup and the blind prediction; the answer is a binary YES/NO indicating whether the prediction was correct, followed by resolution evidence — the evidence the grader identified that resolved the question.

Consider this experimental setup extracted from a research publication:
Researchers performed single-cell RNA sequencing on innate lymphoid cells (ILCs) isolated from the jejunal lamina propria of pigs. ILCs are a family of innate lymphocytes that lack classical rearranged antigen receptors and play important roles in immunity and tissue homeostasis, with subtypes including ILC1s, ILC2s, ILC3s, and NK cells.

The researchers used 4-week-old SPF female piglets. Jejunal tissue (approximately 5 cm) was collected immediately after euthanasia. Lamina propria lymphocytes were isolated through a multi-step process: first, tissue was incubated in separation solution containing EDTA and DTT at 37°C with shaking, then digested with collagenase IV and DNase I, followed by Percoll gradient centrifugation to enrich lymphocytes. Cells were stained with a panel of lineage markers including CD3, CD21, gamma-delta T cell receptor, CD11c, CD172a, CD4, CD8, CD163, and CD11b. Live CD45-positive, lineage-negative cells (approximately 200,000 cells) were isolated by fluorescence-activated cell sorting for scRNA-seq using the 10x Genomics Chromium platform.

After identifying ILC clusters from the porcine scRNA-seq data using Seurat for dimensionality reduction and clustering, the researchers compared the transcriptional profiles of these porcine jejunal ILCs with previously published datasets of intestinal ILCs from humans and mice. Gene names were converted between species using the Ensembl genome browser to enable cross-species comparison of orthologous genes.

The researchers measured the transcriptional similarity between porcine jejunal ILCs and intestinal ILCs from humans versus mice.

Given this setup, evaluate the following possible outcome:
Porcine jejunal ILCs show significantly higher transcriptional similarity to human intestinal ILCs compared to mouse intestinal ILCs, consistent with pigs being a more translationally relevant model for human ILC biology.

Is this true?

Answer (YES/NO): YES